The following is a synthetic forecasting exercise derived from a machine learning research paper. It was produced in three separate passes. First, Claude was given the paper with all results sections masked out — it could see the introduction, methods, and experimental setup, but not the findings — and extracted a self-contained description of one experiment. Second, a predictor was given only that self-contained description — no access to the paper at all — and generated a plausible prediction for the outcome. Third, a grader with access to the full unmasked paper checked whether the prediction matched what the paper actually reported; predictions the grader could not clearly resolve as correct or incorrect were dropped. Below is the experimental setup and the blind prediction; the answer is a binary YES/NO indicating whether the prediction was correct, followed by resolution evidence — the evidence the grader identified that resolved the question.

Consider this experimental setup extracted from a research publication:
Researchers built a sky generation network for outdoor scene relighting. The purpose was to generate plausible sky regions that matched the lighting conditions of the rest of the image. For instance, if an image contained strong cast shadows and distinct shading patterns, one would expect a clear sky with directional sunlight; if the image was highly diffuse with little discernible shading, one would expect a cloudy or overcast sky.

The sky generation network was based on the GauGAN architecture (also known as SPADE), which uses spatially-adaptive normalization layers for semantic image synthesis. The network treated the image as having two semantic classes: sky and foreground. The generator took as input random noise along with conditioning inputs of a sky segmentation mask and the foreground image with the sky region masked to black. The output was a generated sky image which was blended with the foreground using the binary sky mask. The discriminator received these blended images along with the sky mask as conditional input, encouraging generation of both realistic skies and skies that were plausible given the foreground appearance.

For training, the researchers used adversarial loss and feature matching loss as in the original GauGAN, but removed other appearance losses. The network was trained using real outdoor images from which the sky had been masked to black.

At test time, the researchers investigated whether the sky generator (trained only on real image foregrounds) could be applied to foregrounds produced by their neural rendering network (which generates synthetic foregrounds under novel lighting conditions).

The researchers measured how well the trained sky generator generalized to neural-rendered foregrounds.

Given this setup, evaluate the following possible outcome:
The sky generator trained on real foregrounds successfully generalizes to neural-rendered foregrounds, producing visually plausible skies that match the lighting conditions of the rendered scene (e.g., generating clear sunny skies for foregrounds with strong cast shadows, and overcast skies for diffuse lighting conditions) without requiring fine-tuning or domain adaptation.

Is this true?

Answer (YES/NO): YES